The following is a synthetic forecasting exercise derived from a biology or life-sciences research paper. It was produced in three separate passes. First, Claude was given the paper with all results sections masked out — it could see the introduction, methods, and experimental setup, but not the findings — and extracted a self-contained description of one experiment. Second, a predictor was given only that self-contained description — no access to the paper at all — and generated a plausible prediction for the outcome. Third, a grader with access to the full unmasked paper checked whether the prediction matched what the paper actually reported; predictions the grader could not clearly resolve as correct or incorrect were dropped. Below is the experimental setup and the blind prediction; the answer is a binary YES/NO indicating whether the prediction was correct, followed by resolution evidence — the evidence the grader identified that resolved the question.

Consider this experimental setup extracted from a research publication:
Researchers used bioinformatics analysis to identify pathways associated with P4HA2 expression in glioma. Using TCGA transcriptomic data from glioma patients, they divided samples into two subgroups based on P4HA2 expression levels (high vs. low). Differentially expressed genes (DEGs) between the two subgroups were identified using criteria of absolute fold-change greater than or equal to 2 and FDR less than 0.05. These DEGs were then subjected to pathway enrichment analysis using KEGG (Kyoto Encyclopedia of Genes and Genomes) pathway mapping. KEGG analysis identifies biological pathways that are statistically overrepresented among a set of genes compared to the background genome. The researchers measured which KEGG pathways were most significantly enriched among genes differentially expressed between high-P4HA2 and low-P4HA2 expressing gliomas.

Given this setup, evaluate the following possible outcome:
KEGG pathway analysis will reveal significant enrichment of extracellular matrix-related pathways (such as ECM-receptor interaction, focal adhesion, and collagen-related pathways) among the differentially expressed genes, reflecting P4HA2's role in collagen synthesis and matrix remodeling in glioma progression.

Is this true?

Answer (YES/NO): YES